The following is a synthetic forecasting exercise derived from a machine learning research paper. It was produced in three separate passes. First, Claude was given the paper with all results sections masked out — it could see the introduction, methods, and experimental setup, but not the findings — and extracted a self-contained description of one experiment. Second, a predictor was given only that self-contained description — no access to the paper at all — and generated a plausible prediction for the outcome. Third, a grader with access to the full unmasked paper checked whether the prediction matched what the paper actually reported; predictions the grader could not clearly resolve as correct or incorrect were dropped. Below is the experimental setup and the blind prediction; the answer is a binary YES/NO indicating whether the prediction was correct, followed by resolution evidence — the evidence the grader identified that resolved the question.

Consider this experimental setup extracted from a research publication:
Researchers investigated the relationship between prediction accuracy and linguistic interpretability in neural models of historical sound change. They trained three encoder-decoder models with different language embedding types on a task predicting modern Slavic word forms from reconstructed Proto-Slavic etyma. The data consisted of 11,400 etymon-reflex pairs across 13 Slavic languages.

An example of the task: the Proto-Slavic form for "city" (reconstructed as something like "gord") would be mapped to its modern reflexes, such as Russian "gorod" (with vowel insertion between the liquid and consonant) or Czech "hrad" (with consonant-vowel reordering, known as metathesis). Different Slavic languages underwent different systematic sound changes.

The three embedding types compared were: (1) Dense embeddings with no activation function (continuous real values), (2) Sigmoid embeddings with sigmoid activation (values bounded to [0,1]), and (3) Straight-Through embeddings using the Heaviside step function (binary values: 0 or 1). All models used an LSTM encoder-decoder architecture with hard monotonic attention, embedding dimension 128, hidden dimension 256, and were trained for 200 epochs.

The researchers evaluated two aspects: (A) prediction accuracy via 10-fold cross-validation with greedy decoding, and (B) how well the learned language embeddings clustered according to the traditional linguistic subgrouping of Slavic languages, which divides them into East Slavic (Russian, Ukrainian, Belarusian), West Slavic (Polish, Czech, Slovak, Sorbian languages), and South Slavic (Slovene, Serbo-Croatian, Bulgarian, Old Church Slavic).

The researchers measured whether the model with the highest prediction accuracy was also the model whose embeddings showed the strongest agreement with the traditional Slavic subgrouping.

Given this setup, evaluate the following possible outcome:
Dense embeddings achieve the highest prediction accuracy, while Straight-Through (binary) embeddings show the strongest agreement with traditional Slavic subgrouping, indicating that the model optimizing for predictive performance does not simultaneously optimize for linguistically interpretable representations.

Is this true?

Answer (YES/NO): NO